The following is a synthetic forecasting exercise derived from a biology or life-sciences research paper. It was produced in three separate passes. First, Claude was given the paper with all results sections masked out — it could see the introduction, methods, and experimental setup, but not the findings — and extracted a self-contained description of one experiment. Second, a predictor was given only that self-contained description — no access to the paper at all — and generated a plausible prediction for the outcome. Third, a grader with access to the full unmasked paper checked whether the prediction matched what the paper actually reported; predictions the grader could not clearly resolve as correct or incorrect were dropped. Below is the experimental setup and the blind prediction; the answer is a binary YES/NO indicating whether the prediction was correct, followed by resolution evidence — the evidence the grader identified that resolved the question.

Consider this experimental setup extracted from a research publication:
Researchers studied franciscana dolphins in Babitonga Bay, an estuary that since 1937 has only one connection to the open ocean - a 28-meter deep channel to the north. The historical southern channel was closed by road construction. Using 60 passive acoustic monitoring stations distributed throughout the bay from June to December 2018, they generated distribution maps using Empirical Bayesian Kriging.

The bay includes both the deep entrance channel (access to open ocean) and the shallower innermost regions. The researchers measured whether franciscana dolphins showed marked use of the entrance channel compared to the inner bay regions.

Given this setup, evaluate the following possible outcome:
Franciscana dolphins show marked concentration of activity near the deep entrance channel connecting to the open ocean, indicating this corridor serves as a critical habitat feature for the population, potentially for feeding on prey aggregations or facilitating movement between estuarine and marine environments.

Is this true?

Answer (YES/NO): NO